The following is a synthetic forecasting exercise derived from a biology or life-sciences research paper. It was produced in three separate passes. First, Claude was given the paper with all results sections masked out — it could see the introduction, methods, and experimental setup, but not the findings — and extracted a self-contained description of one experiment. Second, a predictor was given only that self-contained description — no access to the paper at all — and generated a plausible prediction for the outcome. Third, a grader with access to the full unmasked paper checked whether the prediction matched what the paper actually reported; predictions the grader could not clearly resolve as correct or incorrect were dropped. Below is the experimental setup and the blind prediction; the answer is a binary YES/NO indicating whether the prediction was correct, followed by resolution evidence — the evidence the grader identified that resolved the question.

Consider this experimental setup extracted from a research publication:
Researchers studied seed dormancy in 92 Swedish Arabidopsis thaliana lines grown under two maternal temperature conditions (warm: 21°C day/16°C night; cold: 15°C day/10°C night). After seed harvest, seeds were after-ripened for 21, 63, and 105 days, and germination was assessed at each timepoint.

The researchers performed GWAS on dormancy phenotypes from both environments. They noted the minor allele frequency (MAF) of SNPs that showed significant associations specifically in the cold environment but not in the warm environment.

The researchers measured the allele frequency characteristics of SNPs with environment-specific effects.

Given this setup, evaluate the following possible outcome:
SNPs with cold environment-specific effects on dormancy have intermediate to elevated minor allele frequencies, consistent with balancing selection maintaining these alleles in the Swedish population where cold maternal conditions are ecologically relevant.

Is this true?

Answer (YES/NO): NO